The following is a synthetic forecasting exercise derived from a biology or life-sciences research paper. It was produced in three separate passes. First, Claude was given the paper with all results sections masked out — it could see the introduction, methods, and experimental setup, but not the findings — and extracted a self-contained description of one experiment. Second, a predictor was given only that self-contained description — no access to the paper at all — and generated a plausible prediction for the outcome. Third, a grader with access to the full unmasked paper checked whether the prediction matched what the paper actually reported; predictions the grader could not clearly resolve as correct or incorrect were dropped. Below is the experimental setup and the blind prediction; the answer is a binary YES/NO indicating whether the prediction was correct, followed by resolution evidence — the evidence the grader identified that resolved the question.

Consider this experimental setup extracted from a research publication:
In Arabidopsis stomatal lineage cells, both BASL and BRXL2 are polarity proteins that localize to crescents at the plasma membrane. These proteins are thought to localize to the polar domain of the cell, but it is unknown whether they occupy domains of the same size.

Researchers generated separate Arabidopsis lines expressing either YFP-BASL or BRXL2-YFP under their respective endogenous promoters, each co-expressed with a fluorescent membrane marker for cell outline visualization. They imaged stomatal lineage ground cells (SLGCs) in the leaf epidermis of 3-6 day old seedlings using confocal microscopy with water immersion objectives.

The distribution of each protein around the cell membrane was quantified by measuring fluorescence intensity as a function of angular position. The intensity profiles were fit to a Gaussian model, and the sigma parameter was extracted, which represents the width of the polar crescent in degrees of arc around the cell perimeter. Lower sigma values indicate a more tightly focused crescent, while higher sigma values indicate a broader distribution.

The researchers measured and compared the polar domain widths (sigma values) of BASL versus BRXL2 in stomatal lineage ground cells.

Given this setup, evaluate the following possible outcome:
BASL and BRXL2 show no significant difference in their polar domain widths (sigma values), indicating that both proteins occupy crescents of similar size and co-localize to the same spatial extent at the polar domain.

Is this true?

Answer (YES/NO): YES